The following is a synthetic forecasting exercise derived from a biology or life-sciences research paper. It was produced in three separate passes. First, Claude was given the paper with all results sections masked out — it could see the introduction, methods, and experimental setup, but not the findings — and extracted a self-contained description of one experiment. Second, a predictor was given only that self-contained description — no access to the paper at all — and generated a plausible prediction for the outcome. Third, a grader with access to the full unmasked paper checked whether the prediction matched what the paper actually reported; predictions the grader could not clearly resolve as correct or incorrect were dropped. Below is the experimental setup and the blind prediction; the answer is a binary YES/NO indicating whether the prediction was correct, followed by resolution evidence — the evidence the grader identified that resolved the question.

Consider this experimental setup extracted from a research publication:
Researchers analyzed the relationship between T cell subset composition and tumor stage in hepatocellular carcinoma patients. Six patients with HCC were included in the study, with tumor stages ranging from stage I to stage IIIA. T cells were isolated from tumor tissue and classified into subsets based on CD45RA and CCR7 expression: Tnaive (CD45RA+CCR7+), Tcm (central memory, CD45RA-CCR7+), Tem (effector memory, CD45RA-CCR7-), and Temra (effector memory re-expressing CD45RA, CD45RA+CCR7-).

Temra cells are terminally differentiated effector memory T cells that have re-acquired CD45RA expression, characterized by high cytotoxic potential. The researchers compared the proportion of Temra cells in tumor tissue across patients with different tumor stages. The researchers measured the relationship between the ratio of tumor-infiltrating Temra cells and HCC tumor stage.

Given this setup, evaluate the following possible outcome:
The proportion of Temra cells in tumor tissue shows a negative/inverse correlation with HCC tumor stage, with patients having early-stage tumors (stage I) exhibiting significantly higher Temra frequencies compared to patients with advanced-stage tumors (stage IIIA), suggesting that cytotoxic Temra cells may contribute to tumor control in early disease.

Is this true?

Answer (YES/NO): NO